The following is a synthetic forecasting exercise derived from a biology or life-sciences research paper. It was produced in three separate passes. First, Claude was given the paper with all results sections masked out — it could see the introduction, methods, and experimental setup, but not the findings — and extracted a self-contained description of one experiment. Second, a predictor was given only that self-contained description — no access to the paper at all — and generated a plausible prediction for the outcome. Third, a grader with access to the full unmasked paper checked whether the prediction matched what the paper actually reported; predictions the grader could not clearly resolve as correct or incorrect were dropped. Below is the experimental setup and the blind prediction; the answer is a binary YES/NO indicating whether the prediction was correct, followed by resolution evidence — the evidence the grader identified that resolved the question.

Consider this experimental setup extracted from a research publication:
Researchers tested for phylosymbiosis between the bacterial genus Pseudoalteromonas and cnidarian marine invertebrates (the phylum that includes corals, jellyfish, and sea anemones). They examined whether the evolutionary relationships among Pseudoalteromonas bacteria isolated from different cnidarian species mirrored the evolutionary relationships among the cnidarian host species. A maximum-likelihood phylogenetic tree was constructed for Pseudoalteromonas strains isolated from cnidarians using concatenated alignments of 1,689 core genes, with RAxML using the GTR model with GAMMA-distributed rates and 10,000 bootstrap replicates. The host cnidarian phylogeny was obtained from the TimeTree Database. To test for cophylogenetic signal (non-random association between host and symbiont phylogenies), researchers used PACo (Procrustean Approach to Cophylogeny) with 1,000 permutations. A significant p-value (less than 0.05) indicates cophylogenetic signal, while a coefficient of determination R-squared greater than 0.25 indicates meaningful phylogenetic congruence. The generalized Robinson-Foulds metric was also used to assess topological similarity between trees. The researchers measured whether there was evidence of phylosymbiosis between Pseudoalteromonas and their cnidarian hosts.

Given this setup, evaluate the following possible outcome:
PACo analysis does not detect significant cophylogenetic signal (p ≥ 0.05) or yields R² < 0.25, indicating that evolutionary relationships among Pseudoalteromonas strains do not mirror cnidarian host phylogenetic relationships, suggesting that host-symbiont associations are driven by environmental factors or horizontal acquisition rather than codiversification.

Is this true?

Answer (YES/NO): NO